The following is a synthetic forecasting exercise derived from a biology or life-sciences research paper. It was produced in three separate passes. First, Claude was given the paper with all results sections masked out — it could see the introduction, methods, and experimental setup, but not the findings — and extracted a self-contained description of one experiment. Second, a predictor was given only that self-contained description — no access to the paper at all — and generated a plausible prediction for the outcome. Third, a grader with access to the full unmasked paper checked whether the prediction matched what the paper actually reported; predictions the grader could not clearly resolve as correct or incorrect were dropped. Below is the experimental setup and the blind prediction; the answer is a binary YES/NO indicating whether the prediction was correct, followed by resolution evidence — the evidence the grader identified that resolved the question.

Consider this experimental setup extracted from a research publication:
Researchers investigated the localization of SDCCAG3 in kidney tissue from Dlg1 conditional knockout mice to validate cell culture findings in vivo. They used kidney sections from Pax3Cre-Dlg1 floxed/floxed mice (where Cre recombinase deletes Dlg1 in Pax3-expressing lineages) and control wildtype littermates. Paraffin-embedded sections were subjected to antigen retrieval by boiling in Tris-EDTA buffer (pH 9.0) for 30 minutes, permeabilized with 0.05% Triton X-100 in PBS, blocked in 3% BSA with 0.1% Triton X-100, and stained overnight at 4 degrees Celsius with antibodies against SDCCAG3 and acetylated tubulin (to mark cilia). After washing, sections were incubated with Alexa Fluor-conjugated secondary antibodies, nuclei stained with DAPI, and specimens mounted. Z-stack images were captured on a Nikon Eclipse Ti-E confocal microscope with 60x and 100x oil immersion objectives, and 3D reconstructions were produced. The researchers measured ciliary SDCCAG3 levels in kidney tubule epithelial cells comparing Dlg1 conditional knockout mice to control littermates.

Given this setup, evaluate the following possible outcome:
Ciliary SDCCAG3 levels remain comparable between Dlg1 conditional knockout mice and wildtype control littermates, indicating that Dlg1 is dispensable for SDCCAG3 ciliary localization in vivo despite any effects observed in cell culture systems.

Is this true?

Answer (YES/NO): NO